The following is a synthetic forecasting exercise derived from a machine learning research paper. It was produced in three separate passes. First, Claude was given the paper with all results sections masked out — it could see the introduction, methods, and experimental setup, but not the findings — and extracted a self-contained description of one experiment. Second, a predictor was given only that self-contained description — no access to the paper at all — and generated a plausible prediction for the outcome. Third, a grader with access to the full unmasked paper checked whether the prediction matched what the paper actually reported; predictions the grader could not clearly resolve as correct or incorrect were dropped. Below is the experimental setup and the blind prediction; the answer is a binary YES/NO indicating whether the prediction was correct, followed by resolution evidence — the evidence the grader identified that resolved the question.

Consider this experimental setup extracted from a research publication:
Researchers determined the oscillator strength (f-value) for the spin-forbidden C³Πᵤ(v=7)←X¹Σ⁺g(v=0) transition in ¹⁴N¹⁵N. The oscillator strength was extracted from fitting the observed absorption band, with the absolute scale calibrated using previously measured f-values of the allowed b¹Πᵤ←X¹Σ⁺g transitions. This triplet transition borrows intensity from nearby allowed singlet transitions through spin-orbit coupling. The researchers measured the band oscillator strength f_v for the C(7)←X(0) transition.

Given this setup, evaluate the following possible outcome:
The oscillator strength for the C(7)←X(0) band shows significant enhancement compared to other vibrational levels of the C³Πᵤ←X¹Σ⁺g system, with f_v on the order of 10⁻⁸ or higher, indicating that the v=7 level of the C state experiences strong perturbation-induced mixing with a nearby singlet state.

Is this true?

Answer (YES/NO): NO